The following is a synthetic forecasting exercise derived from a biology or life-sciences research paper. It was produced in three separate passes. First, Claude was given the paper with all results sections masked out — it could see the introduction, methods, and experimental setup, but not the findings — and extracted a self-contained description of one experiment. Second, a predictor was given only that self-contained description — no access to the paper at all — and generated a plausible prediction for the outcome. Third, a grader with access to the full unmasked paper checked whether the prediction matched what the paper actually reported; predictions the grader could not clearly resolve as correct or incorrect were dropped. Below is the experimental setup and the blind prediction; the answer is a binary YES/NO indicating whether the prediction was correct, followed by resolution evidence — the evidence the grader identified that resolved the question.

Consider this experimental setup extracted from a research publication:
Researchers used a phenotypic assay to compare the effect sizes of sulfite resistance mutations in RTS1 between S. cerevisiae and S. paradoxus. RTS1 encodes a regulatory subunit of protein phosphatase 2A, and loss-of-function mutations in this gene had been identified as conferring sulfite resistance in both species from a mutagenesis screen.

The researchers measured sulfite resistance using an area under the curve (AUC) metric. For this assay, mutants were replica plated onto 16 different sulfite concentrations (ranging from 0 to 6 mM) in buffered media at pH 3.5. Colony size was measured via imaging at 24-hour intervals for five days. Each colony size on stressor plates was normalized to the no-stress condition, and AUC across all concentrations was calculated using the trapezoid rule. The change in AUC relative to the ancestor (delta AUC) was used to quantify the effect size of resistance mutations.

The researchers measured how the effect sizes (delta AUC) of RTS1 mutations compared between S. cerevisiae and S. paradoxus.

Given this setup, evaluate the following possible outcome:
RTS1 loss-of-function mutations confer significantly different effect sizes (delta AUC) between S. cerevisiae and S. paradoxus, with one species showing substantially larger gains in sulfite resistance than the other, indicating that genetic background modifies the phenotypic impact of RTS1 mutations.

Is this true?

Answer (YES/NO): YES